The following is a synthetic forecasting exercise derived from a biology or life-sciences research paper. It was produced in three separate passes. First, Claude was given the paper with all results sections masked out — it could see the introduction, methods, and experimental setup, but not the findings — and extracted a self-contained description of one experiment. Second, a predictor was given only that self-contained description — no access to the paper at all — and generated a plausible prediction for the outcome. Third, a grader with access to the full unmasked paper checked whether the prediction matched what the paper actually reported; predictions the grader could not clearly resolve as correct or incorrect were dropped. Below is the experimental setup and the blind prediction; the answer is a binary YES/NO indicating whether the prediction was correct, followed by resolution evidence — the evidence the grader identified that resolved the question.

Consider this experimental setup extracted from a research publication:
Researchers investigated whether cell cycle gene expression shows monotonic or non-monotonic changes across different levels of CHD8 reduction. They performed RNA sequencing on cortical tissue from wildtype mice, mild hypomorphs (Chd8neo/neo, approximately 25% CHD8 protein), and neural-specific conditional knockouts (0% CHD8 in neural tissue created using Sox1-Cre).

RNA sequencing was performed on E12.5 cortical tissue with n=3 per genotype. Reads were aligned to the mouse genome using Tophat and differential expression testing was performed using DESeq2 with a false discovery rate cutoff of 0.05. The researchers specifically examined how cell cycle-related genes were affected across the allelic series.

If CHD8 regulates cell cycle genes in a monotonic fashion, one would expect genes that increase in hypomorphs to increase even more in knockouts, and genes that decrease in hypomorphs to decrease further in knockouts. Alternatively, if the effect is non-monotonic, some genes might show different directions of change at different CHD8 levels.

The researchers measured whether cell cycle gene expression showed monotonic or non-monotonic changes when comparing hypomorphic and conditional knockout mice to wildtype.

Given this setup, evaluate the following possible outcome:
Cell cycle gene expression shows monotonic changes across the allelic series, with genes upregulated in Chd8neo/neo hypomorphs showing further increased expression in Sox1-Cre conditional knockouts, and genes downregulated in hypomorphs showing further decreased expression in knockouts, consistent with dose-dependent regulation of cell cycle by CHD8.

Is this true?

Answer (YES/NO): NO